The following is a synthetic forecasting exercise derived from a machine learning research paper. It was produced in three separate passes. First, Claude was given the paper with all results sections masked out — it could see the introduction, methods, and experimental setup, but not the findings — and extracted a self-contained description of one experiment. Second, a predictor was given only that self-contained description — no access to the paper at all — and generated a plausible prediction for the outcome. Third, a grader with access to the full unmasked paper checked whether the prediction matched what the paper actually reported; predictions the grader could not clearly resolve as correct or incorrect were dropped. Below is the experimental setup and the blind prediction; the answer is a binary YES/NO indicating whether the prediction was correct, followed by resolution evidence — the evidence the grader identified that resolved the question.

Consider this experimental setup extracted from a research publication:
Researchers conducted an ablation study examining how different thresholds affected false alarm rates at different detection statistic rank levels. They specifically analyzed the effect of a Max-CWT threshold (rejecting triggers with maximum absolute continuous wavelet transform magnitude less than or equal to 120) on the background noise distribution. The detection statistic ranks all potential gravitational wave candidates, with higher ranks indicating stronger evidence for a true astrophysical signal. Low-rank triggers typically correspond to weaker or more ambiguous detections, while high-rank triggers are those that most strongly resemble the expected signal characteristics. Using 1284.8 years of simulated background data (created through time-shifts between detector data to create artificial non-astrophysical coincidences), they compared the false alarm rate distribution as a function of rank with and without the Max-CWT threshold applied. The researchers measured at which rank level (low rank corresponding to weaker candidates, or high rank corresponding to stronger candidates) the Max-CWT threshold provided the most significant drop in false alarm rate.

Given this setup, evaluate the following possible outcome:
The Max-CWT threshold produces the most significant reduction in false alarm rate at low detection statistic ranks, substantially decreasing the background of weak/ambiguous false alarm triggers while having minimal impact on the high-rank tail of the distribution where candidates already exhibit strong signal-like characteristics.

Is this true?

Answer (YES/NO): YES